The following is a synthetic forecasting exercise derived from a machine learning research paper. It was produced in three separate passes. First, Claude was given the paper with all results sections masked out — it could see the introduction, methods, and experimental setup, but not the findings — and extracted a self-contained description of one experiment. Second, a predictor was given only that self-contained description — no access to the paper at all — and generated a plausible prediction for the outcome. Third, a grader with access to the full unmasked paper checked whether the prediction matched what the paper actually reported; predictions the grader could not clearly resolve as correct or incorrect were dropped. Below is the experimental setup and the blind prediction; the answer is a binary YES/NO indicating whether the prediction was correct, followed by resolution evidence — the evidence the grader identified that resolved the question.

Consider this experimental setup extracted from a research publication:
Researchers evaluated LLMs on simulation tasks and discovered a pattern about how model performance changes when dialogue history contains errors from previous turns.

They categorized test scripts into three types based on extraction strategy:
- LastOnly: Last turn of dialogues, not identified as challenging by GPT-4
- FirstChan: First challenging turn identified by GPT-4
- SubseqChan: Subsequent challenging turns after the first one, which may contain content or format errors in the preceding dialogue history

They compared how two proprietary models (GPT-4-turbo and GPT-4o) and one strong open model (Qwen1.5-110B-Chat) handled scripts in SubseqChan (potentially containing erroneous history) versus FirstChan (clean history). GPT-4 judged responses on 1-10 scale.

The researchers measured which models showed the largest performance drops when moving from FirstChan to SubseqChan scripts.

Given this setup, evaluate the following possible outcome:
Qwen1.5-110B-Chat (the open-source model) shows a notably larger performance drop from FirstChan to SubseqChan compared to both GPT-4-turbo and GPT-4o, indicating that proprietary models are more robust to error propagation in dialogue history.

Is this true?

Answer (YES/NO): NO